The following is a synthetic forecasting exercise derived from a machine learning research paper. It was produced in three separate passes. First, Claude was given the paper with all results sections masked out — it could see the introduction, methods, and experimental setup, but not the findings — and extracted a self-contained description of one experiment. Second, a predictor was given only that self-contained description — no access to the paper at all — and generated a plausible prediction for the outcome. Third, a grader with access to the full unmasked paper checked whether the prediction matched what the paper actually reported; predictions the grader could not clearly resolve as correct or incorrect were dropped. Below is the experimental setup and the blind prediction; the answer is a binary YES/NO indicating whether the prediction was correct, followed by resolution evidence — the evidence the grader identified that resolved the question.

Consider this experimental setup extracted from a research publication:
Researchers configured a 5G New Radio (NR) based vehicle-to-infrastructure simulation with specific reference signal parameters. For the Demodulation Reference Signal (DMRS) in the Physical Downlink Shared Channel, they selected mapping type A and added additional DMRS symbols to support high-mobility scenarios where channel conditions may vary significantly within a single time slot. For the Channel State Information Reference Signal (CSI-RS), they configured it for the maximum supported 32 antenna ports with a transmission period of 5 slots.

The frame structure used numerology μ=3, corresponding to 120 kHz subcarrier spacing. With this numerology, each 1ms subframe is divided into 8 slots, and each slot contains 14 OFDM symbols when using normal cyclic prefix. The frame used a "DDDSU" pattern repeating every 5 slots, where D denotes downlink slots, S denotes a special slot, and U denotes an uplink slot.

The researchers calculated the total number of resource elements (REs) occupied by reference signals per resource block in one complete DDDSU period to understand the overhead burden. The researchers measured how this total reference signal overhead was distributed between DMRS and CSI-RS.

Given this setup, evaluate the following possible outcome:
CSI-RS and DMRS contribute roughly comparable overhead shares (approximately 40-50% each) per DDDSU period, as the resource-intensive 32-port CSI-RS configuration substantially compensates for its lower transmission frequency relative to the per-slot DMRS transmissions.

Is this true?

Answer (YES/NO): NO